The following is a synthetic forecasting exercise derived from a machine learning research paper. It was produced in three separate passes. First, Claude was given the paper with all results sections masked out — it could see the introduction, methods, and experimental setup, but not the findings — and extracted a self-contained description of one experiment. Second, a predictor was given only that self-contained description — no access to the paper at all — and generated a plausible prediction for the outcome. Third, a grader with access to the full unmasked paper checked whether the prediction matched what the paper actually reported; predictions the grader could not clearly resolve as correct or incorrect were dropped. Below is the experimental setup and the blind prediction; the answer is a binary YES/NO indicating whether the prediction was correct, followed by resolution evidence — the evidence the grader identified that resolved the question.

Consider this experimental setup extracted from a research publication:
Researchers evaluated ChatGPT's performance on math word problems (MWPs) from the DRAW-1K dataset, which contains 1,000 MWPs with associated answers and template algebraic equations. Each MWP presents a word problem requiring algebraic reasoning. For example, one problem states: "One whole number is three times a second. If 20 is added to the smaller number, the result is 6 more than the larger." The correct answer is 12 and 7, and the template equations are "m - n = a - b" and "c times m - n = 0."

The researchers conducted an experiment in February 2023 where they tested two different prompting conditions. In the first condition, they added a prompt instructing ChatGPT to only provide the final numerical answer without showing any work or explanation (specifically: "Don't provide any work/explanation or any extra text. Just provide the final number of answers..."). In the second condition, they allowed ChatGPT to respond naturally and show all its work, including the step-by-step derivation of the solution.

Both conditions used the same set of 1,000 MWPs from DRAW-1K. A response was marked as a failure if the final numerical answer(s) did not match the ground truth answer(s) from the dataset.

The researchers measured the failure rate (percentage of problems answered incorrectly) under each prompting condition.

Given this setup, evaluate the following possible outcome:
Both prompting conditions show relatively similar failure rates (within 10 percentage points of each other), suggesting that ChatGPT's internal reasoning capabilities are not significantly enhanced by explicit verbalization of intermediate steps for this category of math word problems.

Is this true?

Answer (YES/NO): NO